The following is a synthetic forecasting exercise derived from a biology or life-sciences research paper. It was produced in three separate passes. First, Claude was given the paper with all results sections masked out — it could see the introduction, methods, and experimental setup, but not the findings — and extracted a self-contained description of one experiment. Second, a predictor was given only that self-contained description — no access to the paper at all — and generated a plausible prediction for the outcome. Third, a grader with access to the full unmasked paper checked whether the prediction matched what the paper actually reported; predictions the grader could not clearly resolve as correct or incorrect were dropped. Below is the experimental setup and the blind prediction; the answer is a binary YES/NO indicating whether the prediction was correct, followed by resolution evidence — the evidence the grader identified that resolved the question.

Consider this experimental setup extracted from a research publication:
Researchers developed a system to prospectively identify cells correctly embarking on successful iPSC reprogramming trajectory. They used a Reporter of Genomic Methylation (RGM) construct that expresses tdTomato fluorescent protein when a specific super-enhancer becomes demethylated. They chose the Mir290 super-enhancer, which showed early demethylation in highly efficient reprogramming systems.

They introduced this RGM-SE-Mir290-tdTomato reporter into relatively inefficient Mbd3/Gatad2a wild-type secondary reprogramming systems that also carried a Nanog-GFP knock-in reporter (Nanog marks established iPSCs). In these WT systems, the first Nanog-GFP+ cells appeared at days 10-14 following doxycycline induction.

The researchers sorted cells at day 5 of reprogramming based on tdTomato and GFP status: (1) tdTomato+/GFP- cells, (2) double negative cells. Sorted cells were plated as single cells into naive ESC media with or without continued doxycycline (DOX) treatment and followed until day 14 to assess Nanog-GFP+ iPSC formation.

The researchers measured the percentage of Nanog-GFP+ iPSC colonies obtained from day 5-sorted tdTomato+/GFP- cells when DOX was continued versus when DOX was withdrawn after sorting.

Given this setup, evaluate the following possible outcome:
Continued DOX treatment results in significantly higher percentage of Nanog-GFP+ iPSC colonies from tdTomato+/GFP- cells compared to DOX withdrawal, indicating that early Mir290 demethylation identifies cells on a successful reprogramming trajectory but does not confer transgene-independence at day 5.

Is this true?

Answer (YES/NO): YES